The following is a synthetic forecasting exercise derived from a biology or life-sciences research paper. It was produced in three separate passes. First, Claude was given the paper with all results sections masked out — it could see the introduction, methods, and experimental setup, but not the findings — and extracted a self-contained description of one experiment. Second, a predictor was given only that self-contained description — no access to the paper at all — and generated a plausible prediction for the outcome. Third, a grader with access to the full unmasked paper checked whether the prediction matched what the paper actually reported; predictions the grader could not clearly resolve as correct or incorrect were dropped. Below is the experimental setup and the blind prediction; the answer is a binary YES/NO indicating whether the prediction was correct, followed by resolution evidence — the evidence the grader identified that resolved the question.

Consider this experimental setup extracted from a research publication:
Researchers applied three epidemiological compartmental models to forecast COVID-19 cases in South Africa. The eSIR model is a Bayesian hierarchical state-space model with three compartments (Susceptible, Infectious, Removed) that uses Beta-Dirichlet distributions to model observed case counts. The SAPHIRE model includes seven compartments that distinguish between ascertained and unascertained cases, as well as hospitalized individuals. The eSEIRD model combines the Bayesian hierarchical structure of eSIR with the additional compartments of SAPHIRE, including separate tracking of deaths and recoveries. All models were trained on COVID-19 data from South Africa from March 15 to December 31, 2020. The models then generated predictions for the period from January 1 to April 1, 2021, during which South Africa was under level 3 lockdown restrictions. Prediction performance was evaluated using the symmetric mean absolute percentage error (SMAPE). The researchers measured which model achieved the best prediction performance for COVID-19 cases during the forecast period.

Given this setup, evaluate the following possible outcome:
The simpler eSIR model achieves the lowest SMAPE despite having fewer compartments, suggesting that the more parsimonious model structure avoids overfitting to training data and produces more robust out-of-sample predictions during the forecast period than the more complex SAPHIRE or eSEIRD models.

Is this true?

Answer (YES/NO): NO